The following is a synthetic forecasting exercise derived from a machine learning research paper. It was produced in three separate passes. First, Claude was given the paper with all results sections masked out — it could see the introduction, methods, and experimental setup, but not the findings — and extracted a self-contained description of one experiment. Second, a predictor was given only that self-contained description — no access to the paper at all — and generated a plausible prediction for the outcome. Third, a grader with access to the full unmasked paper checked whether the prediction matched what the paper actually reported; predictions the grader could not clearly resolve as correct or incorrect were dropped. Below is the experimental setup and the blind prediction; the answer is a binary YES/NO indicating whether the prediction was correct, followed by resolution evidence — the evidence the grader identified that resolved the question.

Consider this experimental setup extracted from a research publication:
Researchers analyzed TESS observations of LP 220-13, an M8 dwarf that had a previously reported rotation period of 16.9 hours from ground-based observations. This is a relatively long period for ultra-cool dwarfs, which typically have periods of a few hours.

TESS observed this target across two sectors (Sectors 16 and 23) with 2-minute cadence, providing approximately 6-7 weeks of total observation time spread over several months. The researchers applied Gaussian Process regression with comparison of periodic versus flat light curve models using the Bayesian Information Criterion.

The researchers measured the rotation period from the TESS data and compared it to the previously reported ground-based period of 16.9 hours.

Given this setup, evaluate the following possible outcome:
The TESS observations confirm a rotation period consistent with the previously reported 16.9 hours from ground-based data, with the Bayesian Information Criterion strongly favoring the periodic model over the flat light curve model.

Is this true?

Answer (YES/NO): NO